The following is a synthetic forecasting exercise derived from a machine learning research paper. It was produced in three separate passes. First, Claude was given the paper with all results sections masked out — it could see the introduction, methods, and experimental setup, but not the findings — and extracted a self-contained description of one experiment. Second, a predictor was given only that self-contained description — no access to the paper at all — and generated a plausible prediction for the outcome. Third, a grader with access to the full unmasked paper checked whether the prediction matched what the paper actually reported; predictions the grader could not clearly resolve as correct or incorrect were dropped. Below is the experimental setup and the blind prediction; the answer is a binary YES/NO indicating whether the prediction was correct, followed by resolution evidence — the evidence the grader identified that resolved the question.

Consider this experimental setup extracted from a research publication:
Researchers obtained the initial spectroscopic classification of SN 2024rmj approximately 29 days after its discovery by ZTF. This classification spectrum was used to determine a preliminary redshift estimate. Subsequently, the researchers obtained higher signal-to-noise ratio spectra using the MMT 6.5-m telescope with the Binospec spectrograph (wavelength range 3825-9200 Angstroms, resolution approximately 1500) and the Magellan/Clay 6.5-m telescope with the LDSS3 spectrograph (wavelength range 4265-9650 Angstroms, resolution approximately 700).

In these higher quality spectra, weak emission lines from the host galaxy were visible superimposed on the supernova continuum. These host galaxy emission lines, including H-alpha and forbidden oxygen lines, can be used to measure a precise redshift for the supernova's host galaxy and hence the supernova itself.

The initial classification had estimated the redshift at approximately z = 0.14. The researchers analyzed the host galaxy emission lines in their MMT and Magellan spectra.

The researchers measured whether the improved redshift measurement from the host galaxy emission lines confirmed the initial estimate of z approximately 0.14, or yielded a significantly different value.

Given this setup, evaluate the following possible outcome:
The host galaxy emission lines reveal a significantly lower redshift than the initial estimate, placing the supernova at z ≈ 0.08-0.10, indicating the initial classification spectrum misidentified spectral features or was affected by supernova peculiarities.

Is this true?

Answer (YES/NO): NO